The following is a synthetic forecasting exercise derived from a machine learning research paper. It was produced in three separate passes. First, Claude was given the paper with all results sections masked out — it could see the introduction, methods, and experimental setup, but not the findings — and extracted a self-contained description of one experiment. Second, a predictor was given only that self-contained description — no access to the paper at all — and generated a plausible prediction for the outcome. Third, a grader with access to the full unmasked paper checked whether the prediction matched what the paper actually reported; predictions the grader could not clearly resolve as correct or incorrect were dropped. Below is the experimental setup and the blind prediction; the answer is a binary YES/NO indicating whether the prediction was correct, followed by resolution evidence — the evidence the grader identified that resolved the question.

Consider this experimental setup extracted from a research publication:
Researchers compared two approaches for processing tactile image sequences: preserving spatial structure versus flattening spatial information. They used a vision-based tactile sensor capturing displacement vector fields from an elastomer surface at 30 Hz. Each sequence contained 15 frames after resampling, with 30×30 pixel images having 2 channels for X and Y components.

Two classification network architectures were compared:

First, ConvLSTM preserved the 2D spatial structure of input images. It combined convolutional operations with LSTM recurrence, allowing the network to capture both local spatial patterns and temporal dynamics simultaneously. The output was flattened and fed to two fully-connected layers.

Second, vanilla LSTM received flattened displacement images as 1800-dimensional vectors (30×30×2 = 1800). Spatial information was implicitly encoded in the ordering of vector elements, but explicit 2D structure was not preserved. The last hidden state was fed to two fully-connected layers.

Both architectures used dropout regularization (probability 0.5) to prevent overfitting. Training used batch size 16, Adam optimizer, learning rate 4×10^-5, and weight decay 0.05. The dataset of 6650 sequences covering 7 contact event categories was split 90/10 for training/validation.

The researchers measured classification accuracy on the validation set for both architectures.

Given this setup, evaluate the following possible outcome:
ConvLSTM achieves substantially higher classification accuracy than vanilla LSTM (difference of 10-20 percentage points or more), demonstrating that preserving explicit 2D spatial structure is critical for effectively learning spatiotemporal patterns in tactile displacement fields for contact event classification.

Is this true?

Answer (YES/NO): NO